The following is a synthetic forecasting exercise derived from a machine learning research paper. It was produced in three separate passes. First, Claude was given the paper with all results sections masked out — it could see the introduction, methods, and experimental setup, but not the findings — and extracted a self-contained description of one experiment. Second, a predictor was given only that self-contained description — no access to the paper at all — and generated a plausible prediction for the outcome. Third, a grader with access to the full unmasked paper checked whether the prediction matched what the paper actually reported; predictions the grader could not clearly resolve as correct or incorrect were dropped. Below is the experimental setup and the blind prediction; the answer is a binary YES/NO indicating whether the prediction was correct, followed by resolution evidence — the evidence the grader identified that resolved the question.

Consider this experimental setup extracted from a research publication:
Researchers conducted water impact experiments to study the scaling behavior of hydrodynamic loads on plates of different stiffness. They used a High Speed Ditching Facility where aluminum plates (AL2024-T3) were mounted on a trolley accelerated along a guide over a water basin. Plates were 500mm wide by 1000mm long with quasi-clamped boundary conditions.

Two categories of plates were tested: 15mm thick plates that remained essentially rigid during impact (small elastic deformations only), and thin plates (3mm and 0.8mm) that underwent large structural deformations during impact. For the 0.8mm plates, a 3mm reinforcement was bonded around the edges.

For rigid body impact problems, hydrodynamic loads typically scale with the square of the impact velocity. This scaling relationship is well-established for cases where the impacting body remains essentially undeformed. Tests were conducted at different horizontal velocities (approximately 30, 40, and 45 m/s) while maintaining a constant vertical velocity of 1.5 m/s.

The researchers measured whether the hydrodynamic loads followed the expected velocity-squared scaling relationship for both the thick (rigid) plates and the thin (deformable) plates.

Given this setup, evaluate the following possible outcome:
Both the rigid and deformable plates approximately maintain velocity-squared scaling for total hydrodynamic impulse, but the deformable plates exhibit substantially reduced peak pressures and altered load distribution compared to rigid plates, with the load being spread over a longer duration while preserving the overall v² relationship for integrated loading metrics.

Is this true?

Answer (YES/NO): NO